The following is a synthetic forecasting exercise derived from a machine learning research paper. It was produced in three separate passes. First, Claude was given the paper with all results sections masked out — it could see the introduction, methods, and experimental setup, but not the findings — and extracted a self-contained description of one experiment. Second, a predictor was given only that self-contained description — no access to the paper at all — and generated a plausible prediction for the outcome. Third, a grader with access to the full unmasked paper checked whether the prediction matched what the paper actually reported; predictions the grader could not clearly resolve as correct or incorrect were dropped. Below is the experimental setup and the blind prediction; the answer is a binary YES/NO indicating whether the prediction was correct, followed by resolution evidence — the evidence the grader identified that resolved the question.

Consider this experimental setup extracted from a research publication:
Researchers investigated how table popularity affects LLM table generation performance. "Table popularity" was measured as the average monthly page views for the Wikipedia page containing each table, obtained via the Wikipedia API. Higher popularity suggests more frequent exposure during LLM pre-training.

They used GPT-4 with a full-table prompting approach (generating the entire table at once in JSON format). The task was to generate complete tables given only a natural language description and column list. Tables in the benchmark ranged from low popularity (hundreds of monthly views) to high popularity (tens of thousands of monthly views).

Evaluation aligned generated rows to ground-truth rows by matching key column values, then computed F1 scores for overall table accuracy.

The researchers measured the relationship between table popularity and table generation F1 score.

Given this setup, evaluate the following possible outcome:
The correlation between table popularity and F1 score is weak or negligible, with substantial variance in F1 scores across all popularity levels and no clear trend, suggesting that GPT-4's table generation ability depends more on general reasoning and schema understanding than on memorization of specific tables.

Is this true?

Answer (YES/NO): NO